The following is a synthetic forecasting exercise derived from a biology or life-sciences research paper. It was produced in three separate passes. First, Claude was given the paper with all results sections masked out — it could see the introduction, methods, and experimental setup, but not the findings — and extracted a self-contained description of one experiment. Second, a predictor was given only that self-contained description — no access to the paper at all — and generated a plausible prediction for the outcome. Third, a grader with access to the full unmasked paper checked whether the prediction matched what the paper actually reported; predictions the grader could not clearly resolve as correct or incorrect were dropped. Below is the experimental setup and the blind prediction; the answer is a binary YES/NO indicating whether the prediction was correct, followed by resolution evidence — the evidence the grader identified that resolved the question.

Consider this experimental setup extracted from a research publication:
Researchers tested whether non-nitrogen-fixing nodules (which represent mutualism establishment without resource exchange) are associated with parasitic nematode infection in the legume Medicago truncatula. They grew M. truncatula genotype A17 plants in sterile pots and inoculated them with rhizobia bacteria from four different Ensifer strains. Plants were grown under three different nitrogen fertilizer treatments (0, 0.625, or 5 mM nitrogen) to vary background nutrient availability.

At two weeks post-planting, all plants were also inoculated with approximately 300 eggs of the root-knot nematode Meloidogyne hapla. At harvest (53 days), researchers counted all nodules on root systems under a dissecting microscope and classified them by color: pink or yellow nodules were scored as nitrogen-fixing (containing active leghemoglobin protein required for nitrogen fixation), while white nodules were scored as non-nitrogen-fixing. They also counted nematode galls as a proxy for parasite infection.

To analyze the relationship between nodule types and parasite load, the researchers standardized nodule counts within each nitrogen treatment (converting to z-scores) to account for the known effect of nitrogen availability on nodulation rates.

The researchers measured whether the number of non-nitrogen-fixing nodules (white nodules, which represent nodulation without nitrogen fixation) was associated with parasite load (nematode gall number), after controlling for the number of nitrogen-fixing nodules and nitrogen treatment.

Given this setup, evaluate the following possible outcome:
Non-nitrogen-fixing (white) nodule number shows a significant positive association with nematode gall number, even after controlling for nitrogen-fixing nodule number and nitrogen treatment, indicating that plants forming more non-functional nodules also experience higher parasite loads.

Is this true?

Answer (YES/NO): NO